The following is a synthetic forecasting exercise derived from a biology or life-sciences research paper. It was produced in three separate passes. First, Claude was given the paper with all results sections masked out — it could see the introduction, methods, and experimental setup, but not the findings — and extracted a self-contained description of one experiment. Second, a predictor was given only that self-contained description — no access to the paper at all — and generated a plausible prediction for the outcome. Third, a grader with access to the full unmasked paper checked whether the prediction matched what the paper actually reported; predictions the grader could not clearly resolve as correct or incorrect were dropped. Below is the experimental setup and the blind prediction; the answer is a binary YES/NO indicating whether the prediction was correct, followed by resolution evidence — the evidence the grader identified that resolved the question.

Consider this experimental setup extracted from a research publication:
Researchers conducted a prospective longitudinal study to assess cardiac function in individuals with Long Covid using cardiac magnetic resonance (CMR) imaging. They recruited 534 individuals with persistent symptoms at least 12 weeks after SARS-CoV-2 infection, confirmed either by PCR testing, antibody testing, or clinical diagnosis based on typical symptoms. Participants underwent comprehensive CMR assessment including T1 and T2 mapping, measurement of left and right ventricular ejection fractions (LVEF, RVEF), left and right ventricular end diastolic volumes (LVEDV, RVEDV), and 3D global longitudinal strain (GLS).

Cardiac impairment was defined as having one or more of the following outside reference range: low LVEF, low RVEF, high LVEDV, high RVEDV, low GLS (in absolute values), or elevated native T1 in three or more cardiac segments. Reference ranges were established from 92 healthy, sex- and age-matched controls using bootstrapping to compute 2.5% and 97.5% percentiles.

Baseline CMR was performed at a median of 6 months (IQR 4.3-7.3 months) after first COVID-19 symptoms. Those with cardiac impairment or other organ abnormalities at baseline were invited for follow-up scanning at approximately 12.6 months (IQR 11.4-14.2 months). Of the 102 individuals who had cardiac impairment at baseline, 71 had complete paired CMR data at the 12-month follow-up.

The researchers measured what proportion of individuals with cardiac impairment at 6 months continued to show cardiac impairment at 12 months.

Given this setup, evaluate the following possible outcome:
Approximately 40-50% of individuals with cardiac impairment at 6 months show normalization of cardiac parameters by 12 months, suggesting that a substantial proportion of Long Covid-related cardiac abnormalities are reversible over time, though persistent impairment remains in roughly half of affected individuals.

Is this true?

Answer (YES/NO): YES